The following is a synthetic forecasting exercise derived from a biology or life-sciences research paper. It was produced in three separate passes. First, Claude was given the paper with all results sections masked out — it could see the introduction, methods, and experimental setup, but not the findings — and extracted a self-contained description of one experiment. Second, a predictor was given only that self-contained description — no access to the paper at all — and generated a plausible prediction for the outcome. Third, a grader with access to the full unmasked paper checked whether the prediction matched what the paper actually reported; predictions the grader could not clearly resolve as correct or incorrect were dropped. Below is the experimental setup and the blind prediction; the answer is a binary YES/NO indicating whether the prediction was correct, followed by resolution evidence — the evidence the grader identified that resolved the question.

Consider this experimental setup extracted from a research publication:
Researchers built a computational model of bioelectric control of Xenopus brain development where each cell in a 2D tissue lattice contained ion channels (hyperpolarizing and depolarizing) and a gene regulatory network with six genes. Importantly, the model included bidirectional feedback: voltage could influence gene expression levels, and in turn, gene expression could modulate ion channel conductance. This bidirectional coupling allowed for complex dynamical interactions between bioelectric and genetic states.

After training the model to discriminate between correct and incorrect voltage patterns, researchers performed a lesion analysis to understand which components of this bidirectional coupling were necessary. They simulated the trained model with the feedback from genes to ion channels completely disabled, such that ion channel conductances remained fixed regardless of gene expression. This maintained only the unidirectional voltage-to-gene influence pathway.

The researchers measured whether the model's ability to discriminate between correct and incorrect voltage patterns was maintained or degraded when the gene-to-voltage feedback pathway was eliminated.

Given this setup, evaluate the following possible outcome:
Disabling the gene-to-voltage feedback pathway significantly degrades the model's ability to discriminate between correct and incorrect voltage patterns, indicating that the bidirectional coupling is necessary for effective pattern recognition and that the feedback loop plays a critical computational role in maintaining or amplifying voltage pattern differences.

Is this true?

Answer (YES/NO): NO